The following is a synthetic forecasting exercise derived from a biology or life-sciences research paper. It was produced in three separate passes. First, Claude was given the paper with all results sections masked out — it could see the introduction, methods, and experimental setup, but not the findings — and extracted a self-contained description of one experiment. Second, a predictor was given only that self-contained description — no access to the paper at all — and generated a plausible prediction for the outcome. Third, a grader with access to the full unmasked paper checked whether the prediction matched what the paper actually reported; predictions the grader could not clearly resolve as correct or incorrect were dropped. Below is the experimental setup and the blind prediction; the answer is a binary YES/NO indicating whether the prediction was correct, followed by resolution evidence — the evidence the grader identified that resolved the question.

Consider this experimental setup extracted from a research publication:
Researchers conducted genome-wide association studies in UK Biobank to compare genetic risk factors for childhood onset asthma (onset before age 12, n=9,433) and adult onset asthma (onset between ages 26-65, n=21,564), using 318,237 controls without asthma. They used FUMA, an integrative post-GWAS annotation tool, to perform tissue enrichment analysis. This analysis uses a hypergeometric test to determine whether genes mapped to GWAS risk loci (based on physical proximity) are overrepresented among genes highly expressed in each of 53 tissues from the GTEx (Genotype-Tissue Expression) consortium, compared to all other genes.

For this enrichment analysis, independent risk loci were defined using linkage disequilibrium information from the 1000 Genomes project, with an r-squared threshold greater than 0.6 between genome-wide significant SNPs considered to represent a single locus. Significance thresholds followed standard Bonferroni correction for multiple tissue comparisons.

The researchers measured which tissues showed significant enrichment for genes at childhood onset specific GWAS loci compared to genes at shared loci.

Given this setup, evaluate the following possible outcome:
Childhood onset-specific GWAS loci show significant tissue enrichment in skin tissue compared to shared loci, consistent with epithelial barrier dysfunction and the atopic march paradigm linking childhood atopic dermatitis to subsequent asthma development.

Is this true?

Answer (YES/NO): YES